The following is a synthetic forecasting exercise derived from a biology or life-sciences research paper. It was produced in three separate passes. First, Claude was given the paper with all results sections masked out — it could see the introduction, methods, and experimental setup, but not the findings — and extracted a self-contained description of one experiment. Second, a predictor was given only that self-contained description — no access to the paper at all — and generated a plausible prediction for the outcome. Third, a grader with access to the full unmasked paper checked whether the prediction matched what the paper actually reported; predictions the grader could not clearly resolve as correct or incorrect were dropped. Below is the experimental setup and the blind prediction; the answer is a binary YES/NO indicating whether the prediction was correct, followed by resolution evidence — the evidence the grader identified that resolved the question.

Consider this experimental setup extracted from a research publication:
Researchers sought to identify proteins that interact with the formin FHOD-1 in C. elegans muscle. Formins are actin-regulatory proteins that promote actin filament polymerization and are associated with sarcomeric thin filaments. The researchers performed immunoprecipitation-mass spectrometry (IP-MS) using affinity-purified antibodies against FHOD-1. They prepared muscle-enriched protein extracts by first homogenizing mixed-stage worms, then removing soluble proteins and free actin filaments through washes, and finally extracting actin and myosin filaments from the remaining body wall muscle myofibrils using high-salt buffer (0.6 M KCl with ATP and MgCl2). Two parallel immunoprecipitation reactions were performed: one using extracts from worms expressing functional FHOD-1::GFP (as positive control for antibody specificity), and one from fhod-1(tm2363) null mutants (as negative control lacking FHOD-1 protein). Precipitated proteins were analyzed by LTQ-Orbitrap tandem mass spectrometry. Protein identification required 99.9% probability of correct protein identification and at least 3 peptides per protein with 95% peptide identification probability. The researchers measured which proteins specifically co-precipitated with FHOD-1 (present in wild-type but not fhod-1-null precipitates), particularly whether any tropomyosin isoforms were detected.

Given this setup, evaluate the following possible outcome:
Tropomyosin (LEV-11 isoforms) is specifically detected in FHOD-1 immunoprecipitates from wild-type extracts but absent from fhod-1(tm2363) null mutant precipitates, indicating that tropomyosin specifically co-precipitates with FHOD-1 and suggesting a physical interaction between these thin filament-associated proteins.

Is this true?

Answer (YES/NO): YES